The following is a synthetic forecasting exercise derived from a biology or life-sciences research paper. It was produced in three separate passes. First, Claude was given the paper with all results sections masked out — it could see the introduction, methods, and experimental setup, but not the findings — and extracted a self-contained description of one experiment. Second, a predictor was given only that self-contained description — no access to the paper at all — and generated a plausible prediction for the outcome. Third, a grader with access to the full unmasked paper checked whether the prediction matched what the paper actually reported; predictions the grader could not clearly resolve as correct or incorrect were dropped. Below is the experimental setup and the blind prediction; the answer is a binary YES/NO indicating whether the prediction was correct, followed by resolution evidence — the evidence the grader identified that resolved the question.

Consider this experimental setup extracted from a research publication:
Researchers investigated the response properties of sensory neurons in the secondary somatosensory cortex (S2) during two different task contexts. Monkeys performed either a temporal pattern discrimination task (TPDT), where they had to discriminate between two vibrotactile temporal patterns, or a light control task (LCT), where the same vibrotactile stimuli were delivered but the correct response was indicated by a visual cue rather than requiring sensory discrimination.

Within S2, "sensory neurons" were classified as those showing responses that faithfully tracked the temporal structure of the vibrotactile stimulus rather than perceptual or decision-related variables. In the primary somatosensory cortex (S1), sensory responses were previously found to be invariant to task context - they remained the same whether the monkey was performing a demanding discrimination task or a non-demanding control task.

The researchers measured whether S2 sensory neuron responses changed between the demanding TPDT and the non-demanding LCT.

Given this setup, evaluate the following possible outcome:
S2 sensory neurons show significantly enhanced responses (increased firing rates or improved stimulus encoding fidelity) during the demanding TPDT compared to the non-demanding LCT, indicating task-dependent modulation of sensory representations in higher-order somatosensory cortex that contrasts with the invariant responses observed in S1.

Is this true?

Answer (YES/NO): NO